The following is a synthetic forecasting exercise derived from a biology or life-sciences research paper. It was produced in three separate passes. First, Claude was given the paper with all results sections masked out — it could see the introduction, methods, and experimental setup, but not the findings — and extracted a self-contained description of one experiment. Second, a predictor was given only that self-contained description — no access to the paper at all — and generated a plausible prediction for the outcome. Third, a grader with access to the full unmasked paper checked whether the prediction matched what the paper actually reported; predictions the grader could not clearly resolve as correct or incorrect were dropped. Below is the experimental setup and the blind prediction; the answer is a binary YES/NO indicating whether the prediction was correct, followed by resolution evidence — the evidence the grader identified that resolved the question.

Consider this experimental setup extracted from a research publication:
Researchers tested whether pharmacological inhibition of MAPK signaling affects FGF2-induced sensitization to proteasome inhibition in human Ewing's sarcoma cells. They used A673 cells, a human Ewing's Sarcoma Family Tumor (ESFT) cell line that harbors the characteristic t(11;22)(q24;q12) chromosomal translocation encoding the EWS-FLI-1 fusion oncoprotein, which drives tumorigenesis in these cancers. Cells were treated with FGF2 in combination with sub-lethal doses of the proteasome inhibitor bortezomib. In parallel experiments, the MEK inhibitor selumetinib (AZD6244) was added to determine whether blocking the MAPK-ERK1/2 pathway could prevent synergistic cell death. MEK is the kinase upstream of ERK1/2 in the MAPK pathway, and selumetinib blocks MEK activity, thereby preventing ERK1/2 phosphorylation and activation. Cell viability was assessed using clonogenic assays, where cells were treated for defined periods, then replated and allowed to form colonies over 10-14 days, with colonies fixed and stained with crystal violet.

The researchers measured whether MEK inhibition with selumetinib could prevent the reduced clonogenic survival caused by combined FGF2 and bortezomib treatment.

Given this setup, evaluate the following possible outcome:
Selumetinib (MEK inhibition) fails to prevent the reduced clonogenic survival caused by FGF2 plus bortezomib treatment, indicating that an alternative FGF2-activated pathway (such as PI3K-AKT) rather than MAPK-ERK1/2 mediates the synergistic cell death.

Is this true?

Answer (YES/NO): NO